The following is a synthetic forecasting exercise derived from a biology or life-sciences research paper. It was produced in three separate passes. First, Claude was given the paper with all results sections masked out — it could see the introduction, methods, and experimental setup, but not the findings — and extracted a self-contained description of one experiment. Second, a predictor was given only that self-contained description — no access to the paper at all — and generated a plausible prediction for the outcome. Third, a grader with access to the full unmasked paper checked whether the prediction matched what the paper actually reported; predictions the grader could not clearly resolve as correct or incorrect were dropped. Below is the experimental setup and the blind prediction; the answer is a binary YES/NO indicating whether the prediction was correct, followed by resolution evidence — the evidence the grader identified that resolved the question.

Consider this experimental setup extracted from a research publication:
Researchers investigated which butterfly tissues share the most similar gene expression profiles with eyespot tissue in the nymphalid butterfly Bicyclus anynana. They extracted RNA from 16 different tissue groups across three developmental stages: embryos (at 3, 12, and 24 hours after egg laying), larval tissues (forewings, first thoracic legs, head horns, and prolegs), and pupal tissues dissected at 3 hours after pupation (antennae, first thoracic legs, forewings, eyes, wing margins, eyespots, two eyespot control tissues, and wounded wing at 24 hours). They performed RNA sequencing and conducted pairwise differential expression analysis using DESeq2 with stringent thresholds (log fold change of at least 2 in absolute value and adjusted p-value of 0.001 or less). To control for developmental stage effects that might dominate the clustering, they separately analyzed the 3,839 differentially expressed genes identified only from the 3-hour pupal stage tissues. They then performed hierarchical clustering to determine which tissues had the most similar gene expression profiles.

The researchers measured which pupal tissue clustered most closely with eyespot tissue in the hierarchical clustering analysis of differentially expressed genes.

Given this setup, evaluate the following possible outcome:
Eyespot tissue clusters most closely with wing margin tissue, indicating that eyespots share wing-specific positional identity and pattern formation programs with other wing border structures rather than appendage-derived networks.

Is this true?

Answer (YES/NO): NO